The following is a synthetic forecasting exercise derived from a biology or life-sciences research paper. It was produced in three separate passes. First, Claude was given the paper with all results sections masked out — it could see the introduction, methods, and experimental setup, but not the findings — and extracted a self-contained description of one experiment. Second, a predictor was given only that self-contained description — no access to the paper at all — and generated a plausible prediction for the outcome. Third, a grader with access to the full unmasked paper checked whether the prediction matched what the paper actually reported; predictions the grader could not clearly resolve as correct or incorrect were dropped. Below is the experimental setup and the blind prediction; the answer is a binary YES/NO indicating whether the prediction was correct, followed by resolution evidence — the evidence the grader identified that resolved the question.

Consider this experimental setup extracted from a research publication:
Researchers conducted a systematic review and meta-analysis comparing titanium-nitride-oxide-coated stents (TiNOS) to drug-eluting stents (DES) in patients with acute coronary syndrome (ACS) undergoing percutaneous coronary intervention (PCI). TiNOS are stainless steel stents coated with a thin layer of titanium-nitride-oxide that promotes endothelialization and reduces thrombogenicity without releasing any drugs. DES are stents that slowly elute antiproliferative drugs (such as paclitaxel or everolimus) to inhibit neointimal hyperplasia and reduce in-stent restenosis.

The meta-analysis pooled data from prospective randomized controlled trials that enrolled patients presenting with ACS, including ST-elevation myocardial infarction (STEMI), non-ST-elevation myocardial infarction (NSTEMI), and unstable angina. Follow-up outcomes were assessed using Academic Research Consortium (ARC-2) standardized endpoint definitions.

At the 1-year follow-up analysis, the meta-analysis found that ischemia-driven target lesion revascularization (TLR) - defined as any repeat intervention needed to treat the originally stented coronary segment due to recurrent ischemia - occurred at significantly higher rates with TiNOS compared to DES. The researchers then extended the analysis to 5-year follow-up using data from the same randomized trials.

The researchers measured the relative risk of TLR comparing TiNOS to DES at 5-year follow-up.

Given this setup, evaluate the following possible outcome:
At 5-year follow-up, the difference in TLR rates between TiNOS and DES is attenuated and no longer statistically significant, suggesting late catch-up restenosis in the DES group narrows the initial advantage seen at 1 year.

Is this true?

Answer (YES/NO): YES